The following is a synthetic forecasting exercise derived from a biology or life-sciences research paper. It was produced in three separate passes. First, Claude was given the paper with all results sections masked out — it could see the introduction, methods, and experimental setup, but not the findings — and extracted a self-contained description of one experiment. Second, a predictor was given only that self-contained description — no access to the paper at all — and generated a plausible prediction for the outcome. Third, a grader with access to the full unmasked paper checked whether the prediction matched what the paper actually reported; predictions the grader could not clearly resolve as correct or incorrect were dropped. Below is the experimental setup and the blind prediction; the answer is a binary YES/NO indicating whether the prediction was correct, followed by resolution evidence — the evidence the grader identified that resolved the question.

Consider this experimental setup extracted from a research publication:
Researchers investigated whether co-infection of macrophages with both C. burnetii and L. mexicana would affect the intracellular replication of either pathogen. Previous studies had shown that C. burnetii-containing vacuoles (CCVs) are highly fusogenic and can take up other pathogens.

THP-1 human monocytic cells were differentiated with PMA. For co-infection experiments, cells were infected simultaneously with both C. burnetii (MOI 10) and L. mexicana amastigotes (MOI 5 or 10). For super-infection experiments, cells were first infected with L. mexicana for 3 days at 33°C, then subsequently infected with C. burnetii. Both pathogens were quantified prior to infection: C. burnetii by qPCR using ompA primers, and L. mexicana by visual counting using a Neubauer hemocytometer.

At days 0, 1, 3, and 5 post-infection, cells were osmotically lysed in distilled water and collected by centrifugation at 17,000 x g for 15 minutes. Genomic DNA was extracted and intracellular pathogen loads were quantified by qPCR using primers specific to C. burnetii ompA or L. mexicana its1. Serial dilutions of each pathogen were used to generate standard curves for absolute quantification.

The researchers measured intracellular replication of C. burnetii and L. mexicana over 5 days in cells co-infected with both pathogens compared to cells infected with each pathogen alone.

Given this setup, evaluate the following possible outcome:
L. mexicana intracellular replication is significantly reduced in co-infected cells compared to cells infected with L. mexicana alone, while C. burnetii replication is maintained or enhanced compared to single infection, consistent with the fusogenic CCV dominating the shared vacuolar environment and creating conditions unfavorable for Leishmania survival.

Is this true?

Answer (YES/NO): NO